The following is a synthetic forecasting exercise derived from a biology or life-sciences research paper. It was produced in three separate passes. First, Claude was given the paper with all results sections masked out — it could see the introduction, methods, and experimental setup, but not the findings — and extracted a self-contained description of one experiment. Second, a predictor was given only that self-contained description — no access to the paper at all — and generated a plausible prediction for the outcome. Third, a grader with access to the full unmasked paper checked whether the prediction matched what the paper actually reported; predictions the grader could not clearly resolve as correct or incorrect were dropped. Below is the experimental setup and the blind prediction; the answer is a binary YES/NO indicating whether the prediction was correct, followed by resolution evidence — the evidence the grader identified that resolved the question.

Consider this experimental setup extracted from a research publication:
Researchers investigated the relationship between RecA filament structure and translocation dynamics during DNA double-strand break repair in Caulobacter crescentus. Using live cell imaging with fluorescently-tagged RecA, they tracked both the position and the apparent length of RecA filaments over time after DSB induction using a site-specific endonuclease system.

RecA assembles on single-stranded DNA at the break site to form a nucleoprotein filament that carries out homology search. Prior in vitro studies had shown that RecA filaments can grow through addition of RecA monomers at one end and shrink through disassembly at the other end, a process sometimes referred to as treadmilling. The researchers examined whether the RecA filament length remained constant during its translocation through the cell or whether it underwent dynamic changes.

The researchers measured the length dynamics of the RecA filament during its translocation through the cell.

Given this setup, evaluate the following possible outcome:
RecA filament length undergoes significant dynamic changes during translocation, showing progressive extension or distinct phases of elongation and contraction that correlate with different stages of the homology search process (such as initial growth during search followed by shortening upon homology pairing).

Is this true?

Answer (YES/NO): NO